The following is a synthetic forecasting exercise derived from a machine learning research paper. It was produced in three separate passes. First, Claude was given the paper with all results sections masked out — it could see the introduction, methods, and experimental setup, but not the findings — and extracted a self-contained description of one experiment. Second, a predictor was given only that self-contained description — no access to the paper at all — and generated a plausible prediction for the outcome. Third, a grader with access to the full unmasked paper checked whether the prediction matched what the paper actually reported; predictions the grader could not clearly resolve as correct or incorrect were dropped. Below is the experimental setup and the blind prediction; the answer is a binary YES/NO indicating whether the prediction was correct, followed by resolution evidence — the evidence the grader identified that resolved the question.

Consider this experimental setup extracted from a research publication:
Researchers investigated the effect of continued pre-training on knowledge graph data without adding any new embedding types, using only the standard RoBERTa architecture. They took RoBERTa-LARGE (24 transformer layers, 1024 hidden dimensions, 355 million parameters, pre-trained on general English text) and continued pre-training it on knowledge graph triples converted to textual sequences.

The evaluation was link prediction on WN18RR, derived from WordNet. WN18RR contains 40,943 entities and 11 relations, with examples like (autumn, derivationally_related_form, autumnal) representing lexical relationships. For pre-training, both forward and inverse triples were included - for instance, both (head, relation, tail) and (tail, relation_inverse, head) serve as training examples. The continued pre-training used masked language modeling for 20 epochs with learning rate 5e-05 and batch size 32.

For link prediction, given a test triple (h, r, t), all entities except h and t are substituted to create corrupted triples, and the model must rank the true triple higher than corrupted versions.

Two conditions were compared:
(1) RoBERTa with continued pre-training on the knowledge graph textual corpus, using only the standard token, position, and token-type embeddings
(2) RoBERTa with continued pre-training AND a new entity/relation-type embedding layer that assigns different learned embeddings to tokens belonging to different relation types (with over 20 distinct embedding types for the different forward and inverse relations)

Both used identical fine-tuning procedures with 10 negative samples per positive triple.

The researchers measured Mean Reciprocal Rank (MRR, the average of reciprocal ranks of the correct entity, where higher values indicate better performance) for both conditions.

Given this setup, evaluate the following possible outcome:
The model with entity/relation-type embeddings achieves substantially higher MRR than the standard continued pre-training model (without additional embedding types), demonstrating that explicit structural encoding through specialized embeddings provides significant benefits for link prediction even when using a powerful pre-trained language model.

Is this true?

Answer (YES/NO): NO